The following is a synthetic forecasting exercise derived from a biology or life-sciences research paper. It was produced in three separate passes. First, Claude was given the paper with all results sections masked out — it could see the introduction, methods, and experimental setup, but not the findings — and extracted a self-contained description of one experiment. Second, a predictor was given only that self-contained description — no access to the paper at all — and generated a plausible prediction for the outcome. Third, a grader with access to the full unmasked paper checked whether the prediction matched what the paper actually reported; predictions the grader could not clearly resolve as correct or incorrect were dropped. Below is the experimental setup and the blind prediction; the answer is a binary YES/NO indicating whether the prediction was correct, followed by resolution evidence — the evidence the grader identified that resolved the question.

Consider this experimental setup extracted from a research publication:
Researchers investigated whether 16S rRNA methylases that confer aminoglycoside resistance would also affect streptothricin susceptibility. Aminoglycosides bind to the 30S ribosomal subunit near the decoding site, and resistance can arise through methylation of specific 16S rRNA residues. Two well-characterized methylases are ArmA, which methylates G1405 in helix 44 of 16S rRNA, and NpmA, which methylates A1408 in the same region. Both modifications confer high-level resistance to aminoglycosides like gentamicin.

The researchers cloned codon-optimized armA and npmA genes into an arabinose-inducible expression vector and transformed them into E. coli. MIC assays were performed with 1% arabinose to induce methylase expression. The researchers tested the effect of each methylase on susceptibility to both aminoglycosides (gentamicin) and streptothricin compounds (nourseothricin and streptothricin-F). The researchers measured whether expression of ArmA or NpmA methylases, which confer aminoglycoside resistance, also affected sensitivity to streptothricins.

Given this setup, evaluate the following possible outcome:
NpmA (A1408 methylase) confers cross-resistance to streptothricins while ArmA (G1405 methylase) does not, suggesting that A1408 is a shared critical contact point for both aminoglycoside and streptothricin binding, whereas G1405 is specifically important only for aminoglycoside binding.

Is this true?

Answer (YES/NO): NO